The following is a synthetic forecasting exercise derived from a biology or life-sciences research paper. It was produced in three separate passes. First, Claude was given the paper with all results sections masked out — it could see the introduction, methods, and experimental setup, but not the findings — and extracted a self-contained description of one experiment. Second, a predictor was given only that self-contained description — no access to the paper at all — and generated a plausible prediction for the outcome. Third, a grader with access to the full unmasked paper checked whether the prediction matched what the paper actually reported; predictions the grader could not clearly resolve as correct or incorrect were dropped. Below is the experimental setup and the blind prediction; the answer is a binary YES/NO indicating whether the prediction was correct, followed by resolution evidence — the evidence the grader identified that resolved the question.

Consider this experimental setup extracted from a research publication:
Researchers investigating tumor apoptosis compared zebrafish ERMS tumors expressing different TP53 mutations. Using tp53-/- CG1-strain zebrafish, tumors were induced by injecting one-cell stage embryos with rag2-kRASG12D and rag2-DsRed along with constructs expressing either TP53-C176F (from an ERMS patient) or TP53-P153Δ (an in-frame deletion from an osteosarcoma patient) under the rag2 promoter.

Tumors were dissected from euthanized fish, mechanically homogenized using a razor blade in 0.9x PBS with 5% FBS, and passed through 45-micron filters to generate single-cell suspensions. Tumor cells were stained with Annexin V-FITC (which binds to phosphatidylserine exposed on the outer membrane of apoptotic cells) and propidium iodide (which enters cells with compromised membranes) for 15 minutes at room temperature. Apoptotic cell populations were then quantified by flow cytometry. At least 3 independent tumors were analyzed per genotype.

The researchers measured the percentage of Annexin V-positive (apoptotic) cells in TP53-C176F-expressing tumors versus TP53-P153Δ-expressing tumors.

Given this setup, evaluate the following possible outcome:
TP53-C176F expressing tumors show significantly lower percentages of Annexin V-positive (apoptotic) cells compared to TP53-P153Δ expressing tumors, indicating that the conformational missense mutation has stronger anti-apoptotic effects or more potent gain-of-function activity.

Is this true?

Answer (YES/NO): NO